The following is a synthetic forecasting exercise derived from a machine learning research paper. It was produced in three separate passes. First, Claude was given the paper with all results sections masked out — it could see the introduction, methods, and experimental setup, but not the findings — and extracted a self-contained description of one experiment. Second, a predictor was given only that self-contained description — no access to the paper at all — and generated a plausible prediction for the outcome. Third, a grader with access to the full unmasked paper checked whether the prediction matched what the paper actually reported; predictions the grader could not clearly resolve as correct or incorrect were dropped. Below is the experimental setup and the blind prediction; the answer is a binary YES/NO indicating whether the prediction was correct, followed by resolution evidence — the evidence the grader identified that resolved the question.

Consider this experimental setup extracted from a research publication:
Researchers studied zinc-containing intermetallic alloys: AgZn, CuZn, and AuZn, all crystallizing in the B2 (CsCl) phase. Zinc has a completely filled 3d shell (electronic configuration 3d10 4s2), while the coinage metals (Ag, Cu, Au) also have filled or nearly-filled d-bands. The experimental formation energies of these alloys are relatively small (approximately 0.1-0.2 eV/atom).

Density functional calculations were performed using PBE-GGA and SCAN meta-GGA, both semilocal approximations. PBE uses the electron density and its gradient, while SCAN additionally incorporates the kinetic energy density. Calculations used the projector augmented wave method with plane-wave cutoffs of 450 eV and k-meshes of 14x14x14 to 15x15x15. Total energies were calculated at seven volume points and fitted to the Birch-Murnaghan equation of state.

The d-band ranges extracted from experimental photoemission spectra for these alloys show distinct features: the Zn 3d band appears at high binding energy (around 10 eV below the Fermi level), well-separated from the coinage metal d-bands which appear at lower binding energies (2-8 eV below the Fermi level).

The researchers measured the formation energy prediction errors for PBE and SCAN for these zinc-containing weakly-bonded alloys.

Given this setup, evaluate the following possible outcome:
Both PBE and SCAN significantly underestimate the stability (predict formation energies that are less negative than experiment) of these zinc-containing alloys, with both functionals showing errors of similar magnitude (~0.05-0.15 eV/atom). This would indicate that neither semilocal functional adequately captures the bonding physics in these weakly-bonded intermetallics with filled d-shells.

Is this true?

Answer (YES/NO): NO